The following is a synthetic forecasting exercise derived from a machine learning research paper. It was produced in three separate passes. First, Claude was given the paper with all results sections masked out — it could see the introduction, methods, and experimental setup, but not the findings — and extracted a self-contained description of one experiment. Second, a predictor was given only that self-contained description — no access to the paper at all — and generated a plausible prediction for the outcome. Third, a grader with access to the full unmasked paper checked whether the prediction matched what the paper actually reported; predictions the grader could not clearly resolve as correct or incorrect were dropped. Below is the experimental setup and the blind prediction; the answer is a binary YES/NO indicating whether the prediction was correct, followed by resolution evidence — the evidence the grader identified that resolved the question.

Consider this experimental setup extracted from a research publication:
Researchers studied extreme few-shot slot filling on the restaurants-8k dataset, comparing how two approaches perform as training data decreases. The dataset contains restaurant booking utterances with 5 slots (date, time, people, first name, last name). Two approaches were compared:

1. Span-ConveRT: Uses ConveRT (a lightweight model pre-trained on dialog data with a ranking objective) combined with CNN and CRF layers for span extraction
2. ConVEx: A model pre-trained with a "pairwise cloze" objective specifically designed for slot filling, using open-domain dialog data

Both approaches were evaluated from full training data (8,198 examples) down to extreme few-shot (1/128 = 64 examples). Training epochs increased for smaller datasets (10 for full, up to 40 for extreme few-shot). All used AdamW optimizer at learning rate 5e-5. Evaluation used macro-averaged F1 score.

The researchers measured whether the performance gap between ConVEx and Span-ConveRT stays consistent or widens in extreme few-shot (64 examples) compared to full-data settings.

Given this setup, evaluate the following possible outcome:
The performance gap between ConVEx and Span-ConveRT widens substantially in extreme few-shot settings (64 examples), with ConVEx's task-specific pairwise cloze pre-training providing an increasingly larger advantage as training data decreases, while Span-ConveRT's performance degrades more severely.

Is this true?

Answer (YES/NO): YES